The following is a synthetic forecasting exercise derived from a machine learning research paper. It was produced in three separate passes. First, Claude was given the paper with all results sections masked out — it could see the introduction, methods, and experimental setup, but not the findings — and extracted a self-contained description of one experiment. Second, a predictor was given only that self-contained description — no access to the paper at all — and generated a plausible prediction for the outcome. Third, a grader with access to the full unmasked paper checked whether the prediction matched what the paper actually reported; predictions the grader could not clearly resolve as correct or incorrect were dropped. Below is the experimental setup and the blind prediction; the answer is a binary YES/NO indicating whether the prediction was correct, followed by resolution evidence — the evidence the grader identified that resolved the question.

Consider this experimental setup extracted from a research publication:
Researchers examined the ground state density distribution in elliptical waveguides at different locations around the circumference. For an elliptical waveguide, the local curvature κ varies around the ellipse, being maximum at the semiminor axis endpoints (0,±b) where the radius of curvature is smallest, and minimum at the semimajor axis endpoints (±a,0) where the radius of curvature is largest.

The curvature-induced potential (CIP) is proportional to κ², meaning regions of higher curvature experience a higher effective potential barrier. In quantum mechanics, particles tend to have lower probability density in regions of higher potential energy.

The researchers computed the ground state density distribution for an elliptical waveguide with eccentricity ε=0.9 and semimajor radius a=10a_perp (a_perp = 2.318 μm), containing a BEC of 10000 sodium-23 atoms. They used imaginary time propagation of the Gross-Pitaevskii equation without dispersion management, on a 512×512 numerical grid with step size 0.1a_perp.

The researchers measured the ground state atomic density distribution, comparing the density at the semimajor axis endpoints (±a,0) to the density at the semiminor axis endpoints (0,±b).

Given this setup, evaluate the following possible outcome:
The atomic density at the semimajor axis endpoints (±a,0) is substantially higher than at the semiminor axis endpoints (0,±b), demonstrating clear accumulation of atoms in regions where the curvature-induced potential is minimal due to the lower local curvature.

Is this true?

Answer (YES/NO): YES